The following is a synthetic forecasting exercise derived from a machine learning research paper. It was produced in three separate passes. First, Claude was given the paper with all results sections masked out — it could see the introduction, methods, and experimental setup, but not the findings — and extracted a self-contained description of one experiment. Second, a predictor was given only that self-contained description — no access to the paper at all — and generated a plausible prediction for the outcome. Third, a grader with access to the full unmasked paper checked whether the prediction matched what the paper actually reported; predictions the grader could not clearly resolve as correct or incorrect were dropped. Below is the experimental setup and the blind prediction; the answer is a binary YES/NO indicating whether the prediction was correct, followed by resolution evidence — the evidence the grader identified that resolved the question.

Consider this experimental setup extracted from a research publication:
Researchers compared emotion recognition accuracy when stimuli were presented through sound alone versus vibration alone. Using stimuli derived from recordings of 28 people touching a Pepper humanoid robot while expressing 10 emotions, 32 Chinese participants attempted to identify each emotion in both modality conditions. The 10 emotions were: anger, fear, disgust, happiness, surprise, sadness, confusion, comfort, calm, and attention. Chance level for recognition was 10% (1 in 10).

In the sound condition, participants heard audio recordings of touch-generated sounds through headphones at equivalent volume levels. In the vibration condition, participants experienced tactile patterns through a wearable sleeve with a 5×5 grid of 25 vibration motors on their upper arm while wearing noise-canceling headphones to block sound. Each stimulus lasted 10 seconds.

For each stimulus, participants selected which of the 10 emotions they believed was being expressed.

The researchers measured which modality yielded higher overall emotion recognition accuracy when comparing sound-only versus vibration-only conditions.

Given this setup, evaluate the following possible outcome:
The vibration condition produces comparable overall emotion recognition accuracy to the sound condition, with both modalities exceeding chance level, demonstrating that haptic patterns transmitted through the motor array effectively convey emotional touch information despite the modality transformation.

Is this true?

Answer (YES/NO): NO